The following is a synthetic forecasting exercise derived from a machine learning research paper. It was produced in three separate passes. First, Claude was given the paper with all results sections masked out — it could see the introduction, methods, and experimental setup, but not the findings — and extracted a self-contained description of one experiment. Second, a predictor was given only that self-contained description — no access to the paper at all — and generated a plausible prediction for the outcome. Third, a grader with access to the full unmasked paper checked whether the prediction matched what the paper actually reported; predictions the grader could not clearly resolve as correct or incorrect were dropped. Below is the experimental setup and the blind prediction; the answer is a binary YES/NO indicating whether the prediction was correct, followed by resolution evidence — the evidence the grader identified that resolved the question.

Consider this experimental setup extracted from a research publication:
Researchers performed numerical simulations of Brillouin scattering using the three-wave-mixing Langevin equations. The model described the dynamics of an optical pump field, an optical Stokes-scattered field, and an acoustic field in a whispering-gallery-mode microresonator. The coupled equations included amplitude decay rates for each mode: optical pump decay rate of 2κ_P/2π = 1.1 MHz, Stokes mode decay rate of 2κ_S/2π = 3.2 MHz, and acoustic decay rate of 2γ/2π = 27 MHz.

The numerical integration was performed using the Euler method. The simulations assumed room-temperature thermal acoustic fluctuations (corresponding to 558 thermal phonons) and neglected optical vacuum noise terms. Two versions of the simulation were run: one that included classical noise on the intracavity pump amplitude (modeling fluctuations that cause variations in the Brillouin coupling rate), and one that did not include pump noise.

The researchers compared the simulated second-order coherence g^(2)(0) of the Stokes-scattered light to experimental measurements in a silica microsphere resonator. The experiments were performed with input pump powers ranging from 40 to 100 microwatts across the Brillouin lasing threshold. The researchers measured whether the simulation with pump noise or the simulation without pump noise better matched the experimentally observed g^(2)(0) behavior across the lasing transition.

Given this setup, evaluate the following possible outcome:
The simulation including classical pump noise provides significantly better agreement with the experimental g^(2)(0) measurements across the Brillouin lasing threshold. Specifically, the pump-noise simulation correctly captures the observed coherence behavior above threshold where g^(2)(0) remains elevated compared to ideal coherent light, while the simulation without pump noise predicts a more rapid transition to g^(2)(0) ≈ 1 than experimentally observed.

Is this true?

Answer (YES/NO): NO